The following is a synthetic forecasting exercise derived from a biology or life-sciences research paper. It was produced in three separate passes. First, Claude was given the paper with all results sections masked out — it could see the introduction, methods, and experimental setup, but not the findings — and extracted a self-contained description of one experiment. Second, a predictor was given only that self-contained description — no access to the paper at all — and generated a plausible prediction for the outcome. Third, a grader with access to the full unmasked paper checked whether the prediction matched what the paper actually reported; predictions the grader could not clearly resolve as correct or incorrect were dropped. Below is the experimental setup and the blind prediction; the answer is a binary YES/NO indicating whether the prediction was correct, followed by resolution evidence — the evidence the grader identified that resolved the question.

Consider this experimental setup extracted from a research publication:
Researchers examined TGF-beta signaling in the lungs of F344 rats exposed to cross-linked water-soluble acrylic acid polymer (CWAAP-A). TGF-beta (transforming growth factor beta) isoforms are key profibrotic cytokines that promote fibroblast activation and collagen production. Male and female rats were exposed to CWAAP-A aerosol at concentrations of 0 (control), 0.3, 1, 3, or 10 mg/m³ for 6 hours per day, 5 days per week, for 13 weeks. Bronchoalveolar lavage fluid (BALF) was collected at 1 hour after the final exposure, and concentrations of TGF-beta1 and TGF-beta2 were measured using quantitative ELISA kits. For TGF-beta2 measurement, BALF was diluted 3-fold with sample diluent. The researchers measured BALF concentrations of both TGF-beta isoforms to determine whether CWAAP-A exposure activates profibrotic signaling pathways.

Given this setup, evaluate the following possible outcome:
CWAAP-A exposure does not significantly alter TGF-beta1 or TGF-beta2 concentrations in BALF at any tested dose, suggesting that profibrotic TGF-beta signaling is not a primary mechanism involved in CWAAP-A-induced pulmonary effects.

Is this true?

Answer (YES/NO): NO